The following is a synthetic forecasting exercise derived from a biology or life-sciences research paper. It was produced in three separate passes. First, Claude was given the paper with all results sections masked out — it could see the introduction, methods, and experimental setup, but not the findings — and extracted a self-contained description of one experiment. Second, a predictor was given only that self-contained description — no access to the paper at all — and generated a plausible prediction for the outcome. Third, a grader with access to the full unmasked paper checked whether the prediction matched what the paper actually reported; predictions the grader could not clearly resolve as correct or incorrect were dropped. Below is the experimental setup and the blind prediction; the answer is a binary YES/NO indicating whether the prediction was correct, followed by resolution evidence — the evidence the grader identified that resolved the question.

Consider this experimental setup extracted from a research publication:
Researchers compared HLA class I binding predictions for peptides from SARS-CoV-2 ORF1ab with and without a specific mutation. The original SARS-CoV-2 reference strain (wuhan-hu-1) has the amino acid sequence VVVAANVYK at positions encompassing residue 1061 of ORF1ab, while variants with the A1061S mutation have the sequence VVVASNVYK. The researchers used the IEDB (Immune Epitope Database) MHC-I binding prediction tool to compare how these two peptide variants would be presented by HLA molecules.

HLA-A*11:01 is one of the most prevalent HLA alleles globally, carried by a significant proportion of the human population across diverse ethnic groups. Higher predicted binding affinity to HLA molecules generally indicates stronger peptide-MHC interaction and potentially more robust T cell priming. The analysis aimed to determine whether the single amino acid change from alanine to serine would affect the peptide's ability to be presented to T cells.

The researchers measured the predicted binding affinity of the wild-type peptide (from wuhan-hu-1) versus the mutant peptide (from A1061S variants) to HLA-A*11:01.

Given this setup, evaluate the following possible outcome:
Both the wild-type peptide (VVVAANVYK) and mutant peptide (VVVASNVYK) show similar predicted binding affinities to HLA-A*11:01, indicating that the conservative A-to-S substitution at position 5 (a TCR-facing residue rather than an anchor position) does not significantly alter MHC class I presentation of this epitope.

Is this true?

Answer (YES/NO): NO